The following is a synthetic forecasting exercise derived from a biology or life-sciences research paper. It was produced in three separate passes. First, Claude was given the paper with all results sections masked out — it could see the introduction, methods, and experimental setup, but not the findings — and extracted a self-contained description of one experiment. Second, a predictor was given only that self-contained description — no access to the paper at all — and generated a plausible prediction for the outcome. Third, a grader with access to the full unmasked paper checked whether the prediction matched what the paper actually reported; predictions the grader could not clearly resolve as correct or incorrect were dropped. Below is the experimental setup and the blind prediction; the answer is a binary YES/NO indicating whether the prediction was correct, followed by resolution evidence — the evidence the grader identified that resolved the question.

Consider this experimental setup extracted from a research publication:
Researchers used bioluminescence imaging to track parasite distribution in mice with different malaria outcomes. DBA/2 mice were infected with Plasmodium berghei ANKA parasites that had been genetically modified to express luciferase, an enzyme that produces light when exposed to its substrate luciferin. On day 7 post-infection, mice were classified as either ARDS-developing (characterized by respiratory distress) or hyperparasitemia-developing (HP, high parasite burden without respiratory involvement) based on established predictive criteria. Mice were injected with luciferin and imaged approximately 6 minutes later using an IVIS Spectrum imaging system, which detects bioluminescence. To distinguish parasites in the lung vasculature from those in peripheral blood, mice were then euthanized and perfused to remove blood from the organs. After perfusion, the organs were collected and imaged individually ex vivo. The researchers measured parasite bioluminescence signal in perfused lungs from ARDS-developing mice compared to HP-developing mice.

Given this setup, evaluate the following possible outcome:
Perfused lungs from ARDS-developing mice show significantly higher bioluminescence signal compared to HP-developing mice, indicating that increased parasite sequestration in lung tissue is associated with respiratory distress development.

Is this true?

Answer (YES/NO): YES